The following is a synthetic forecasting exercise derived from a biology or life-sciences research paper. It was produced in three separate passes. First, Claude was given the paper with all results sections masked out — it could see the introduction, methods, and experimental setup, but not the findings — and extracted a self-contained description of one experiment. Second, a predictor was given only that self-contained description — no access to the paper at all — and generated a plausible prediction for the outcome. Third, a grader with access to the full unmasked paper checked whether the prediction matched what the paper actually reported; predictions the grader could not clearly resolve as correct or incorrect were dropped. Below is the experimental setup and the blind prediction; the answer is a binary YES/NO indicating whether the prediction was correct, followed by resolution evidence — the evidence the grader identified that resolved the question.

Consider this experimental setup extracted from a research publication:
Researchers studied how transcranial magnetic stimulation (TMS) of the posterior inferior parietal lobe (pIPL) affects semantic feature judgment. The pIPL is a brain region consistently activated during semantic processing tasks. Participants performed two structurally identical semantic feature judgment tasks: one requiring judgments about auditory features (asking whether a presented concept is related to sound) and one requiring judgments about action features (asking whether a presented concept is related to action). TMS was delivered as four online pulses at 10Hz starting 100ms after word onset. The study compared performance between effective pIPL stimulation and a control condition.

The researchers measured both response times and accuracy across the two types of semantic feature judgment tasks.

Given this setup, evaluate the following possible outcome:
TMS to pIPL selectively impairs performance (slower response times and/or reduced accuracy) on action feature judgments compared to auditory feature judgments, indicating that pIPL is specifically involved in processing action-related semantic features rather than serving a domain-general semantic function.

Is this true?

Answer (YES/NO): NO